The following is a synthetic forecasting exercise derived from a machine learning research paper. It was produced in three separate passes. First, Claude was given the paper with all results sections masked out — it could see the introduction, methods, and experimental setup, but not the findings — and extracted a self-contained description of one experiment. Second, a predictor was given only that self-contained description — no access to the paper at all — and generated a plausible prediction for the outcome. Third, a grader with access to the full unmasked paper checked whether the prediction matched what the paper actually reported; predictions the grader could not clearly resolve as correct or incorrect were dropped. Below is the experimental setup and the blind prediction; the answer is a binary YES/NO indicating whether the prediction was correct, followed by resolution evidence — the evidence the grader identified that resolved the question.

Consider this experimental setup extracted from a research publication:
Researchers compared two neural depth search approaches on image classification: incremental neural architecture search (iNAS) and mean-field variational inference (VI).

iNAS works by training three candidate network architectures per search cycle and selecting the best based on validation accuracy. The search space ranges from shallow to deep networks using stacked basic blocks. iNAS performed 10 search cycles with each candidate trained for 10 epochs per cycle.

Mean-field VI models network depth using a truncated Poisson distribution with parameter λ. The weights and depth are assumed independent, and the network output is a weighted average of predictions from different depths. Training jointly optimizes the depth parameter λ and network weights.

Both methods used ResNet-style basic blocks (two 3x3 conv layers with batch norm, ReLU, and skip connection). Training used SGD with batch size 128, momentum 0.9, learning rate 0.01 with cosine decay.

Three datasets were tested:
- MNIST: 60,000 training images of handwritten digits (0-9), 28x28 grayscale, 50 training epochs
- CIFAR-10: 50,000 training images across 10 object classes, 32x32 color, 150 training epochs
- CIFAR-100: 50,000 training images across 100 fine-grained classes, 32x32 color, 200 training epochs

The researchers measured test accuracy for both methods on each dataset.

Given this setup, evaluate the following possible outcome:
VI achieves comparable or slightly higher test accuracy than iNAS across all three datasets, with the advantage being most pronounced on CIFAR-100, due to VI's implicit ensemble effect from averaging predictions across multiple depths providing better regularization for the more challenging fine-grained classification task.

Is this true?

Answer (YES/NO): NO